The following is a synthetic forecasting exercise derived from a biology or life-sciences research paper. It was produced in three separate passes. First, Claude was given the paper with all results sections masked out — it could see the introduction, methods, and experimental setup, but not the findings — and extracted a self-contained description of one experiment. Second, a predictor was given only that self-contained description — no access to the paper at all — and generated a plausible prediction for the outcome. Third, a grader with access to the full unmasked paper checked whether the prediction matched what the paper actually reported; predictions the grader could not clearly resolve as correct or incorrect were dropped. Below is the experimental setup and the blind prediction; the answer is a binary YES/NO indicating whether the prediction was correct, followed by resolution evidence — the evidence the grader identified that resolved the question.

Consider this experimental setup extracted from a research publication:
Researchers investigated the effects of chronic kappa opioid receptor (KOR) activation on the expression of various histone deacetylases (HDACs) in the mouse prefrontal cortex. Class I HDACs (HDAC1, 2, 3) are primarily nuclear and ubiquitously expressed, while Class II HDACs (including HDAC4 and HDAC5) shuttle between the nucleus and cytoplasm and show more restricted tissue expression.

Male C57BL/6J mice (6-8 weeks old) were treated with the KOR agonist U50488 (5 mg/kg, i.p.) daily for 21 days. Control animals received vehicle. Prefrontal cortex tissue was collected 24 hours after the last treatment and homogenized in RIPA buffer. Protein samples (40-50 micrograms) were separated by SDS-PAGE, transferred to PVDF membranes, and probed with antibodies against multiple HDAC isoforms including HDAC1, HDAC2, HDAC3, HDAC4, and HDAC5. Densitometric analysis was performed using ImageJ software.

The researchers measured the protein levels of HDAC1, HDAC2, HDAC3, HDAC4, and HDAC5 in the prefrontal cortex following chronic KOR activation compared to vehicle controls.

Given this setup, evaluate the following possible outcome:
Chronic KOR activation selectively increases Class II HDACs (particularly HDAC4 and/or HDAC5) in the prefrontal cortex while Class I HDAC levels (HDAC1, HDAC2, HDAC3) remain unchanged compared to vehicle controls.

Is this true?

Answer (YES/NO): NO